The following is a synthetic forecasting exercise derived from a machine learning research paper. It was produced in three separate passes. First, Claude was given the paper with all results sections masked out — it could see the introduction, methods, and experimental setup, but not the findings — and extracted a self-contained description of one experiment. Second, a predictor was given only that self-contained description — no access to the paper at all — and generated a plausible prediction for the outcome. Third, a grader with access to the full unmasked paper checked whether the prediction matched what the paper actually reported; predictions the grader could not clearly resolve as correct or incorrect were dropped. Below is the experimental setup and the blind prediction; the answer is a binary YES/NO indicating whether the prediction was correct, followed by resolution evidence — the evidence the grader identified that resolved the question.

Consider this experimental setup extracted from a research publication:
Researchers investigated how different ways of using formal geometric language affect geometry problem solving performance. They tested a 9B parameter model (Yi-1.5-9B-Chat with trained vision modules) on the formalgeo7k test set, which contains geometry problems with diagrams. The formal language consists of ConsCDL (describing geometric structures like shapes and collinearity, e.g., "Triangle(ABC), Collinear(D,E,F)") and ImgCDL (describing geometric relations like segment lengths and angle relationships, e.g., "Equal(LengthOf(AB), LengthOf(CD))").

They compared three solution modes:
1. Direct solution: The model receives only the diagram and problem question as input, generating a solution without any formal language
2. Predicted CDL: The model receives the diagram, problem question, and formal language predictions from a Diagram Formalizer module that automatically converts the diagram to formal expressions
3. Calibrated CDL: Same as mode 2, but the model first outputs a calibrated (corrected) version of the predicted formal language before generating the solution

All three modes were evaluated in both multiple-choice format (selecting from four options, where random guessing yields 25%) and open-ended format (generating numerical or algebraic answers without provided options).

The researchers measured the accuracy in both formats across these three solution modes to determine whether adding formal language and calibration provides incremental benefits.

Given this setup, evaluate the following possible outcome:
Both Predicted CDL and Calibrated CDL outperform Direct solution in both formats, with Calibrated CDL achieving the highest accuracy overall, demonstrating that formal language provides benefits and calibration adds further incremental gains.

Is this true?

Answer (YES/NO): YES